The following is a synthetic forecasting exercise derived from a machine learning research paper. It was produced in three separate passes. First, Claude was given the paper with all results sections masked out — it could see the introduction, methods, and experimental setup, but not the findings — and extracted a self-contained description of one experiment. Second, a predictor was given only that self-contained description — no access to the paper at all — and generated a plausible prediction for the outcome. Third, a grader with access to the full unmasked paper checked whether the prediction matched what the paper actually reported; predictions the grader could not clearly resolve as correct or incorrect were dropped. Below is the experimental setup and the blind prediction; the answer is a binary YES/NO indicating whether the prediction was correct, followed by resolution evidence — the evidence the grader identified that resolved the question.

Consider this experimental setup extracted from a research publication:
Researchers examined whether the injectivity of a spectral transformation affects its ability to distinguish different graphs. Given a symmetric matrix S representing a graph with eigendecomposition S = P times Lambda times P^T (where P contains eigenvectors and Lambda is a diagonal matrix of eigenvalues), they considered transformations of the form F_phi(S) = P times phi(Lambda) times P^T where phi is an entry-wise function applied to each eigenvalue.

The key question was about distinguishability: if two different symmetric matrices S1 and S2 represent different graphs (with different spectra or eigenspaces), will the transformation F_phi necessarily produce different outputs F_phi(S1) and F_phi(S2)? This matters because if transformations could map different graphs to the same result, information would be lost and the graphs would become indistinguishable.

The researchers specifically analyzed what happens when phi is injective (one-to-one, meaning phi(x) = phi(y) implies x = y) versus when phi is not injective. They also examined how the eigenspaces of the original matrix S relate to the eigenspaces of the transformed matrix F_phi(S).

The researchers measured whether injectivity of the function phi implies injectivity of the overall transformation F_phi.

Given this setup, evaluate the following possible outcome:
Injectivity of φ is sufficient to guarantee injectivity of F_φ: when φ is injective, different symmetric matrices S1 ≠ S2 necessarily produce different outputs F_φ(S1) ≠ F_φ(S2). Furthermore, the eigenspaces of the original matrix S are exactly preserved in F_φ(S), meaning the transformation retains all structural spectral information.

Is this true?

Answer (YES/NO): YES